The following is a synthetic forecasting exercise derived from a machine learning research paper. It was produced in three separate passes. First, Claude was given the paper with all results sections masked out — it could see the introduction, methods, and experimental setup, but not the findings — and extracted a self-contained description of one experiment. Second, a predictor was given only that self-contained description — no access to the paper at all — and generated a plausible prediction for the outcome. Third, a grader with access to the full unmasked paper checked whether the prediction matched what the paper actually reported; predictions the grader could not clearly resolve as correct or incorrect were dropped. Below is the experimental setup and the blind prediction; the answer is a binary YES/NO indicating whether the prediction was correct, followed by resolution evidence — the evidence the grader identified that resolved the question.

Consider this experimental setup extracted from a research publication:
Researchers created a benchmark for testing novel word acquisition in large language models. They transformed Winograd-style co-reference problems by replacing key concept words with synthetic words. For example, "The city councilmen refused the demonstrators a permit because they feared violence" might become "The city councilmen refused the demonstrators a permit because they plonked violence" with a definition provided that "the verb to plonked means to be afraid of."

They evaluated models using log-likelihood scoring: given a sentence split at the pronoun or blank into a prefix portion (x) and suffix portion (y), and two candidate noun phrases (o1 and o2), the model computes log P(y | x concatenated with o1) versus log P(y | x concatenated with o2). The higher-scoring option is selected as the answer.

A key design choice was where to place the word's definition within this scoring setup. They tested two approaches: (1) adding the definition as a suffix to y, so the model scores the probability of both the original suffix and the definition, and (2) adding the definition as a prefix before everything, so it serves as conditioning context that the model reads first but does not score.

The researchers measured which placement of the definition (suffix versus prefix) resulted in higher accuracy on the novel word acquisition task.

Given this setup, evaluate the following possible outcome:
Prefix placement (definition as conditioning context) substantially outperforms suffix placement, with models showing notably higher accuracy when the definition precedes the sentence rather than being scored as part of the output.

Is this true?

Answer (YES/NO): NO